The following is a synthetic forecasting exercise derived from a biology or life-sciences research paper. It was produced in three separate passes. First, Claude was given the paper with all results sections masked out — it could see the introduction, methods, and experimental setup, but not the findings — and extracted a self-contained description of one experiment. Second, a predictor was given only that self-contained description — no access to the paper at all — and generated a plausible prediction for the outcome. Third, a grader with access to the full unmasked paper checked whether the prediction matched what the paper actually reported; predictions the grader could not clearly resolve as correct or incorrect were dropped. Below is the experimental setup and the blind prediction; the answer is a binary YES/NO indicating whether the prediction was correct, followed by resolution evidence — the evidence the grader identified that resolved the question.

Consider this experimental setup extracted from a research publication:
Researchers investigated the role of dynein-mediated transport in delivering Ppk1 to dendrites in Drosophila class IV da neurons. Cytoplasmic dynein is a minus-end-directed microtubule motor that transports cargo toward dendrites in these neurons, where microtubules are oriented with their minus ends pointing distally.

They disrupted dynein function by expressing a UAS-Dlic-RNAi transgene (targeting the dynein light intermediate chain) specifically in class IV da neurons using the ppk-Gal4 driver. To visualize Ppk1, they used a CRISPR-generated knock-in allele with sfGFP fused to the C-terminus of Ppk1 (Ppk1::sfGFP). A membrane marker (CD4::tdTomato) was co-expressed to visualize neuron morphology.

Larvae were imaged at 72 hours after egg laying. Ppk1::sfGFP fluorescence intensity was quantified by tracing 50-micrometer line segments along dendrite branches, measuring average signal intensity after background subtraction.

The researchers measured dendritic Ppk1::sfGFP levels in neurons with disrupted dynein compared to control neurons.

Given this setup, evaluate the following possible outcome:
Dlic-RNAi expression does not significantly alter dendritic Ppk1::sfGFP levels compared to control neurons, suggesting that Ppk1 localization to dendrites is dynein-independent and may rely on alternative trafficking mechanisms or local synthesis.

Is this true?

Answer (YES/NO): NO